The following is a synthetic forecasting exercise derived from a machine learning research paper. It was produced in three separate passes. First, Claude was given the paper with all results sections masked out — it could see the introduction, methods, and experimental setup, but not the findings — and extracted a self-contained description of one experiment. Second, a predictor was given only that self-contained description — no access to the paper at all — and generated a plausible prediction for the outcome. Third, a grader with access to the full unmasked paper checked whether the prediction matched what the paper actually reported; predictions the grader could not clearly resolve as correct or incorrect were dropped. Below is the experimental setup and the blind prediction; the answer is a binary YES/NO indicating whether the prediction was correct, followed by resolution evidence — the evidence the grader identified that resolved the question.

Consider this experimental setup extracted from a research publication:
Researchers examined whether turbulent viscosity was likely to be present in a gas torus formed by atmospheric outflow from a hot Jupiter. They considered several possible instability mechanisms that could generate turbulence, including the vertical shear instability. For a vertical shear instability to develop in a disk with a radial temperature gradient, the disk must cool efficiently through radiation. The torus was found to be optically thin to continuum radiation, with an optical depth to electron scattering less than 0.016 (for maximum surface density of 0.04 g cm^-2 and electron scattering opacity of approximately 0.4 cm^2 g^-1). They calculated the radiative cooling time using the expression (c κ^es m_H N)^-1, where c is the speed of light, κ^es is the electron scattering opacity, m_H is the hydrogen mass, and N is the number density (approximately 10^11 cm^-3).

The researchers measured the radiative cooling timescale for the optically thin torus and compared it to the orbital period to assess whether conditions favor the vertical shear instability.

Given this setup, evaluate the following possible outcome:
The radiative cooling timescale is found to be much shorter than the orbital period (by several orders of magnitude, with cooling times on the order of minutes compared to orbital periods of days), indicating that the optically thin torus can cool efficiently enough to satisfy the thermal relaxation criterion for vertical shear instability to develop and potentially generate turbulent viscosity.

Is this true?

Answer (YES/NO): YES